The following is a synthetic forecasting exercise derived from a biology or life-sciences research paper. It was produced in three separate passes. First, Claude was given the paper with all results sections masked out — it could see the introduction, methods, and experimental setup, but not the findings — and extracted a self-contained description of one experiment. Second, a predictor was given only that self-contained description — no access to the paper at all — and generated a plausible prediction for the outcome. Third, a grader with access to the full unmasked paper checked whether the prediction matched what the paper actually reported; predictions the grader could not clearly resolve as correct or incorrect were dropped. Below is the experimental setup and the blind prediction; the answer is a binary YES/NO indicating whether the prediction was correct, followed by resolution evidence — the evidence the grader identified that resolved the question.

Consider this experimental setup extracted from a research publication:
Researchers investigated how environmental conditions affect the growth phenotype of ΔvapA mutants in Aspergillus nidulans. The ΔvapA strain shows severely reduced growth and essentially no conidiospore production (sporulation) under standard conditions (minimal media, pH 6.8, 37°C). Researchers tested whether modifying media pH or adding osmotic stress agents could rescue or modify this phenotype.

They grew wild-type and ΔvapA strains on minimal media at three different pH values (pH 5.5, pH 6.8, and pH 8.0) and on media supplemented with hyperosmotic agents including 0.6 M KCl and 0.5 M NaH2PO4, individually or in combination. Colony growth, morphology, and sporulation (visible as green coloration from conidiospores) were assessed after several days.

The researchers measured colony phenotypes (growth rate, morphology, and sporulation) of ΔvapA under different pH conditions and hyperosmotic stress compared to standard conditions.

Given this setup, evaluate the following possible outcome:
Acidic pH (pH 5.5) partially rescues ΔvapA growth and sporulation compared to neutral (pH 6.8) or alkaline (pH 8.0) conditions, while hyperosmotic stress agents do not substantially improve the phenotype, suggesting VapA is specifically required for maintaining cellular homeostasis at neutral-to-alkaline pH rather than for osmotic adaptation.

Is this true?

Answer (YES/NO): NO